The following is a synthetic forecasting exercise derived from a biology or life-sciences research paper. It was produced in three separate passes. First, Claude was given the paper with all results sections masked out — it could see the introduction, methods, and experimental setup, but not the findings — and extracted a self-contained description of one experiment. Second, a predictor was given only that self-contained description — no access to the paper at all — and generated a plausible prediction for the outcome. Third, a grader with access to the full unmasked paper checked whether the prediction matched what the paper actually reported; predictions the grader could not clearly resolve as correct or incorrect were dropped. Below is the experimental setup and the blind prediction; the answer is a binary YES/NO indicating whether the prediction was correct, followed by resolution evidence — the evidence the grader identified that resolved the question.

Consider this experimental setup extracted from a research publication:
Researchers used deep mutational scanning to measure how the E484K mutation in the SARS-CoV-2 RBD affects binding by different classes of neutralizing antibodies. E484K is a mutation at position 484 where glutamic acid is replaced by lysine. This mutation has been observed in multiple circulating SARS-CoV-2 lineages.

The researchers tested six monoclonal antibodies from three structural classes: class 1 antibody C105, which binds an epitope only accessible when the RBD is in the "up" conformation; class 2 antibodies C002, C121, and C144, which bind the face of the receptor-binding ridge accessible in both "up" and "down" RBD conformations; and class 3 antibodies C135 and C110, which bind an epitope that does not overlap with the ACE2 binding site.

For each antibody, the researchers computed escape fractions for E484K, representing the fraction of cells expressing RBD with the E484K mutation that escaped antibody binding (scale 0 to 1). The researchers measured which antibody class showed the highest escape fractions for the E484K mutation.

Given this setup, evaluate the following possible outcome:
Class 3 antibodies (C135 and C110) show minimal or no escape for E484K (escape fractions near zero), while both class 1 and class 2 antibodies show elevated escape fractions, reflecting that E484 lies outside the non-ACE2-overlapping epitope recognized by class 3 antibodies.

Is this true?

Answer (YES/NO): NO